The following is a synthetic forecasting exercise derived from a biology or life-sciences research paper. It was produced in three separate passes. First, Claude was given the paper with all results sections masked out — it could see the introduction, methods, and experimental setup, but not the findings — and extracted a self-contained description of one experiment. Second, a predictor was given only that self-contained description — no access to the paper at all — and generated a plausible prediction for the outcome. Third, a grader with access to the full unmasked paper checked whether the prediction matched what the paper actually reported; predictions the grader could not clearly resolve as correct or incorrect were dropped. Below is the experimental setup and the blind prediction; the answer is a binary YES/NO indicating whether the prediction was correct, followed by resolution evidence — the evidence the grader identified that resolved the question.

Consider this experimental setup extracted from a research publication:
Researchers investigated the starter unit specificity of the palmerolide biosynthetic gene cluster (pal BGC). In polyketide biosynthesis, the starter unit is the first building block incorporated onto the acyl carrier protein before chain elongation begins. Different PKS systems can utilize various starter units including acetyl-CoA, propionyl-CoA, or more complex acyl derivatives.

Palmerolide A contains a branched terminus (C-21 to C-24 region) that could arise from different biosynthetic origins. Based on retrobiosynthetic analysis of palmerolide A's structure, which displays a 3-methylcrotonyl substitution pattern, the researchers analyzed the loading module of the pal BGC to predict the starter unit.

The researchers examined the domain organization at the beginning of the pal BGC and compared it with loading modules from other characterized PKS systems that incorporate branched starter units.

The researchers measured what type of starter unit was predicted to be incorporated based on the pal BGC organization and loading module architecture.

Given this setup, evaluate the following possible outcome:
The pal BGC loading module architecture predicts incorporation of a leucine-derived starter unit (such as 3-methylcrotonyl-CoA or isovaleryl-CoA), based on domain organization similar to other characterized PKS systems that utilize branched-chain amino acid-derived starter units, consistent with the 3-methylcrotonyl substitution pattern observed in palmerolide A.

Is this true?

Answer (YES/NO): YES